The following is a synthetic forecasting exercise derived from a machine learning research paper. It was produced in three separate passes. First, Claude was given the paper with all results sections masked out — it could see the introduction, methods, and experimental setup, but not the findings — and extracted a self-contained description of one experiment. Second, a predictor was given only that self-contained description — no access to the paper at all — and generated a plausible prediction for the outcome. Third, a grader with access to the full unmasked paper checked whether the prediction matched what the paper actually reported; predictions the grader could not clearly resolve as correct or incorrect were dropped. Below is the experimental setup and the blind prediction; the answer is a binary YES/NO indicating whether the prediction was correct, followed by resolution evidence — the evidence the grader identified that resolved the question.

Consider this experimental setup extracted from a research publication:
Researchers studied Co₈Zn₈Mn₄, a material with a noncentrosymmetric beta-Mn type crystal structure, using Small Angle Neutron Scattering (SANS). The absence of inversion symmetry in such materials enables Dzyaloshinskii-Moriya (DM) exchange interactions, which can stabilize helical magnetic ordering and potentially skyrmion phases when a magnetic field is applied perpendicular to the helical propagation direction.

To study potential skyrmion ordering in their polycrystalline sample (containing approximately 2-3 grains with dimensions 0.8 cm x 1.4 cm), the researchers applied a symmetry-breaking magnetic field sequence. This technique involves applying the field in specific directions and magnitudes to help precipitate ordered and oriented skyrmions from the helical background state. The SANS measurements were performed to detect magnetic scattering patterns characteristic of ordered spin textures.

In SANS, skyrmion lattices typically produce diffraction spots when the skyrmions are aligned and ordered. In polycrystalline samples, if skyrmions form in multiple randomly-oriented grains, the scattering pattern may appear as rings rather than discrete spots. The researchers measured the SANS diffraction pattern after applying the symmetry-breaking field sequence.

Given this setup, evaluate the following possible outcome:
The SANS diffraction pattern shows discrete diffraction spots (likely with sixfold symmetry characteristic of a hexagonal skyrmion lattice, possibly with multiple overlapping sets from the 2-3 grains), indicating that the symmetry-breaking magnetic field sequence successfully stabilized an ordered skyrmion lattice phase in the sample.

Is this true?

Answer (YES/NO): YES